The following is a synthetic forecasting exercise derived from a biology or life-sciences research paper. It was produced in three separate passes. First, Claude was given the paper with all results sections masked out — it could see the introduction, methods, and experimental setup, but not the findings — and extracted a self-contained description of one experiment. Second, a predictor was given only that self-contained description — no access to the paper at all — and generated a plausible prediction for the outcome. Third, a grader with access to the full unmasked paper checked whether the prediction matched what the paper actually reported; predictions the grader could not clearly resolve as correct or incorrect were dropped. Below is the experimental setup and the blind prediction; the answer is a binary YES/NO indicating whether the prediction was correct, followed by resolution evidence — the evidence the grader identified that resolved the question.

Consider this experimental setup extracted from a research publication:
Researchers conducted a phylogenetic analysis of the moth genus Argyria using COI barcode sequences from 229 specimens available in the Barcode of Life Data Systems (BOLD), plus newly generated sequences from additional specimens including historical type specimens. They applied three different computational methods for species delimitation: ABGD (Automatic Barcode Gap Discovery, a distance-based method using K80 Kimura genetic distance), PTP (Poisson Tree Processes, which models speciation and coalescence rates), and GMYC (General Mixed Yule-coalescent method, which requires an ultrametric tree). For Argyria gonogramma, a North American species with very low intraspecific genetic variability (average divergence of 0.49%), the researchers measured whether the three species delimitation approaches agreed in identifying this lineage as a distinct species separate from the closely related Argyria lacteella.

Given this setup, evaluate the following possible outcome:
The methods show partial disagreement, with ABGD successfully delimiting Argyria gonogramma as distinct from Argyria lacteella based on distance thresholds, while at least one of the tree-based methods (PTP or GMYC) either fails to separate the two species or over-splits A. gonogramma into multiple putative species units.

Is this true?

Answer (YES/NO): NO